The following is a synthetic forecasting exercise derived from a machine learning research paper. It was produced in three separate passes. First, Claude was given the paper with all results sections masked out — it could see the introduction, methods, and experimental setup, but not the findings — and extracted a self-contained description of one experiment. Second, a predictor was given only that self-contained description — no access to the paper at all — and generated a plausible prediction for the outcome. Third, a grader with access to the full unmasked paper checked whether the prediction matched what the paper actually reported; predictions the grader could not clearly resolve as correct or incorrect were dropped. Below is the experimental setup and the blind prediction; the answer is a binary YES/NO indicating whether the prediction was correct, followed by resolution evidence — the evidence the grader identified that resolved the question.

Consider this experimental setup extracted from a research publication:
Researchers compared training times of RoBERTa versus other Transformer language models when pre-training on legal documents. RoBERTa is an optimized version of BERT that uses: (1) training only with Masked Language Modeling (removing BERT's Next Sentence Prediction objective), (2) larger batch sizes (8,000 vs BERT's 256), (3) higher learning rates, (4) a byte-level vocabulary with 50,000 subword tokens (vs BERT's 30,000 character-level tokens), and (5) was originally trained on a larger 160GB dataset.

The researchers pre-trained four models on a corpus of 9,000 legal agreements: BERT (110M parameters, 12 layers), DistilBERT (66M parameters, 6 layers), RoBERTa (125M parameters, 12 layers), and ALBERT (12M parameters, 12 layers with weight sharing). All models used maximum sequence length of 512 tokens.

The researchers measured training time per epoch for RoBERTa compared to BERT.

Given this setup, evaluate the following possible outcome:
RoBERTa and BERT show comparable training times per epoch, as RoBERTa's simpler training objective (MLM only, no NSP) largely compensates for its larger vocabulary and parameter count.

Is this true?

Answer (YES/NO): NO